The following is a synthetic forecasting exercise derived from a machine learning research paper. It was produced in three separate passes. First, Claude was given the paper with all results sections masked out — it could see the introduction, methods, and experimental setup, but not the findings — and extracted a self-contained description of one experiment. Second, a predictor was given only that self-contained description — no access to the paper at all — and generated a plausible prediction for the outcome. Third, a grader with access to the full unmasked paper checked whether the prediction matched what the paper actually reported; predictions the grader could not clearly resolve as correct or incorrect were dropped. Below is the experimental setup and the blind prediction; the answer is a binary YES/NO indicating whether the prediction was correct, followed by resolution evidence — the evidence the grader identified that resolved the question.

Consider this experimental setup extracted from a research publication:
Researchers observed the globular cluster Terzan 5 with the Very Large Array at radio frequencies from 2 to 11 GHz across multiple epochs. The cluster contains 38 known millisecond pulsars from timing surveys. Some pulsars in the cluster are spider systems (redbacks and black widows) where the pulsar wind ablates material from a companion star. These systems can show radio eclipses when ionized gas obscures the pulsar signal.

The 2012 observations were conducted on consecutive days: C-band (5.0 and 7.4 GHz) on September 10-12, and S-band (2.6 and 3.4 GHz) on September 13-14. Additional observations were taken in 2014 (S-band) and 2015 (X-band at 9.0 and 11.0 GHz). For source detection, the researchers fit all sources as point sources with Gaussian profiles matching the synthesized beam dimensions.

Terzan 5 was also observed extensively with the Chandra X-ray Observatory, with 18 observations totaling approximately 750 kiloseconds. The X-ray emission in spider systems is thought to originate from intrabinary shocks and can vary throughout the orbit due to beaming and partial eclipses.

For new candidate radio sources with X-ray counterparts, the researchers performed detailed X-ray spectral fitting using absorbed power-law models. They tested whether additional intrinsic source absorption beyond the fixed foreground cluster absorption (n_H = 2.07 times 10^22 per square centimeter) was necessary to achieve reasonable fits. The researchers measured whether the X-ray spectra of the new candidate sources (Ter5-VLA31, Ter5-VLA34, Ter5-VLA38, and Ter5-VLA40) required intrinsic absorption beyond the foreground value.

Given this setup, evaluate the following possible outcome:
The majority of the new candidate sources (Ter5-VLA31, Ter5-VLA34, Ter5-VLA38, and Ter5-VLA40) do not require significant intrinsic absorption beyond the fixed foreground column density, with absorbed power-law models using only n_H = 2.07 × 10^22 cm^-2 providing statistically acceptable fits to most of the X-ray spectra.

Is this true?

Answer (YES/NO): YES